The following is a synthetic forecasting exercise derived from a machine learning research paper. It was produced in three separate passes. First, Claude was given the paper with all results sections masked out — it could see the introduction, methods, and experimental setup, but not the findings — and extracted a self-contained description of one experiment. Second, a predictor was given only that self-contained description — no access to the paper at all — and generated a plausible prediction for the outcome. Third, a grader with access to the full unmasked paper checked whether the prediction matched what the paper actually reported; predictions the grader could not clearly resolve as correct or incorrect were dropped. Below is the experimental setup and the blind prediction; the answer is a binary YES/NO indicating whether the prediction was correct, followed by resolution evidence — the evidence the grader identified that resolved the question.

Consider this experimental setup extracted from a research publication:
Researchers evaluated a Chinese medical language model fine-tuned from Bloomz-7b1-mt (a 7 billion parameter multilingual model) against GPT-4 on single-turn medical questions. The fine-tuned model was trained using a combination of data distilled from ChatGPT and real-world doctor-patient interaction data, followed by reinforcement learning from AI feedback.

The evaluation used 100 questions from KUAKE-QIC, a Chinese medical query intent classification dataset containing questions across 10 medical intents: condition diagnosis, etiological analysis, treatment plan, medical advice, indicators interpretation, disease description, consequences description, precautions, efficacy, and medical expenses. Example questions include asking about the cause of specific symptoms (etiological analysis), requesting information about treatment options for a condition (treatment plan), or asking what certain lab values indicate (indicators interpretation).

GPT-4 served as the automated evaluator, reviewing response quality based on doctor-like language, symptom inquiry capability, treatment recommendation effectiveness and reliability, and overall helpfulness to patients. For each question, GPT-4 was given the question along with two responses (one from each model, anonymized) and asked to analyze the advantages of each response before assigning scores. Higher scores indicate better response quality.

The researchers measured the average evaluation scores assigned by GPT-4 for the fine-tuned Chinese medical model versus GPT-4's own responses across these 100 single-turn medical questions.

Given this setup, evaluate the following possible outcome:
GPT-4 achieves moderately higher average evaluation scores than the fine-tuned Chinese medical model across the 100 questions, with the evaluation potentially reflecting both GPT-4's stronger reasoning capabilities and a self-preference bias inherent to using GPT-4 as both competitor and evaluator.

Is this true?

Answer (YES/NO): YES